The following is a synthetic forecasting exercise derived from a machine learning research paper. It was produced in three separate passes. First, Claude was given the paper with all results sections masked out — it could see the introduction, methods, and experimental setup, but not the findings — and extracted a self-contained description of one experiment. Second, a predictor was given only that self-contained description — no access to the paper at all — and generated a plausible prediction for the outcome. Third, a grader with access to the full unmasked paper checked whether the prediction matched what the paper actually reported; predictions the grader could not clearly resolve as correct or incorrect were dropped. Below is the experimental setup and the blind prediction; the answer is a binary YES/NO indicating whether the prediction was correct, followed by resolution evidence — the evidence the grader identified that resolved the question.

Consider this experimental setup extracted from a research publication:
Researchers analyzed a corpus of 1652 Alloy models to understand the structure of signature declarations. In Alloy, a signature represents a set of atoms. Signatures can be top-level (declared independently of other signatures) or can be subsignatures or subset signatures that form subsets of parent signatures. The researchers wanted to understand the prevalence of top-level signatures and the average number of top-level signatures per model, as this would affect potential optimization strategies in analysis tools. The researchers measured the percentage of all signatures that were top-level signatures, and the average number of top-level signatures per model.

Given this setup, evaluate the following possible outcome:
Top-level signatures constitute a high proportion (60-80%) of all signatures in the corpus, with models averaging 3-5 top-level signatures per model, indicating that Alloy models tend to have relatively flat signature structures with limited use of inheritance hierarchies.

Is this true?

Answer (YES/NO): NO